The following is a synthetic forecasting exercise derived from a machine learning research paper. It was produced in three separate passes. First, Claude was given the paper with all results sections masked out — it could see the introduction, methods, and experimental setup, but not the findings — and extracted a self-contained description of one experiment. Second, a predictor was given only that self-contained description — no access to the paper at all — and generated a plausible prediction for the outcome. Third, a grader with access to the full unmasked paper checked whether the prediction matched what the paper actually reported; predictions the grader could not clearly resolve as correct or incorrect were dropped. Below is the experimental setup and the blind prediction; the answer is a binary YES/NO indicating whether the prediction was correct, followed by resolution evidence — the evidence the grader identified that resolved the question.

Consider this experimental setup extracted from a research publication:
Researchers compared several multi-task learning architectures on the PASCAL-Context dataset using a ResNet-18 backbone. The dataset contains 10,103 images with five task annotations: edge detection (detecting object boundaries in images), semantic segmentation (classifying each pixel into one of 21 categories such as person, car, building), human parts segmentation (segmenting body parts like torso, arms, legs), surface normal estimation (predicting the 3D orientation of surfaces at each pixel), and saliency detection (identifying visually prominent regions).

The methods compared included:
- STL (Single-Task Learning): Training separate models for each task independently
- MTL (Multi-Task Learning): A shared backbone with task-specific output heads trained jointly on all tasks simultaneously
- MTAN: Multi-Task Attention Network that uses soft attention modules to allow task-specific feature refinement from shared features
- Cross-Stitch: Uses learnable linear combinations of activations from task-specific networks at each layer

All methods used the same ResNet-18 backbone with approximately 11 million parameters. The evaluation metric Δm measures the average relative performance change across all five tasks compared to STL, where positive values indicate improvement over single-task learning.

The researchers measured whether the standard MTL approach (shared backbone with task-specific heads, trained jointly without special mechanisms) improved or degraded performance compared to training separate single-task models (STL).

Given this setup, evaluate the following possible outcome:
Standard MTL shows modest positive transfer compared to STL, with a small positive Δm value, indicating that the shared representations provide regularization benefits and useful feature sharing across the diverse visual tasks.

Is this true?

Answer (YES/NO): NO